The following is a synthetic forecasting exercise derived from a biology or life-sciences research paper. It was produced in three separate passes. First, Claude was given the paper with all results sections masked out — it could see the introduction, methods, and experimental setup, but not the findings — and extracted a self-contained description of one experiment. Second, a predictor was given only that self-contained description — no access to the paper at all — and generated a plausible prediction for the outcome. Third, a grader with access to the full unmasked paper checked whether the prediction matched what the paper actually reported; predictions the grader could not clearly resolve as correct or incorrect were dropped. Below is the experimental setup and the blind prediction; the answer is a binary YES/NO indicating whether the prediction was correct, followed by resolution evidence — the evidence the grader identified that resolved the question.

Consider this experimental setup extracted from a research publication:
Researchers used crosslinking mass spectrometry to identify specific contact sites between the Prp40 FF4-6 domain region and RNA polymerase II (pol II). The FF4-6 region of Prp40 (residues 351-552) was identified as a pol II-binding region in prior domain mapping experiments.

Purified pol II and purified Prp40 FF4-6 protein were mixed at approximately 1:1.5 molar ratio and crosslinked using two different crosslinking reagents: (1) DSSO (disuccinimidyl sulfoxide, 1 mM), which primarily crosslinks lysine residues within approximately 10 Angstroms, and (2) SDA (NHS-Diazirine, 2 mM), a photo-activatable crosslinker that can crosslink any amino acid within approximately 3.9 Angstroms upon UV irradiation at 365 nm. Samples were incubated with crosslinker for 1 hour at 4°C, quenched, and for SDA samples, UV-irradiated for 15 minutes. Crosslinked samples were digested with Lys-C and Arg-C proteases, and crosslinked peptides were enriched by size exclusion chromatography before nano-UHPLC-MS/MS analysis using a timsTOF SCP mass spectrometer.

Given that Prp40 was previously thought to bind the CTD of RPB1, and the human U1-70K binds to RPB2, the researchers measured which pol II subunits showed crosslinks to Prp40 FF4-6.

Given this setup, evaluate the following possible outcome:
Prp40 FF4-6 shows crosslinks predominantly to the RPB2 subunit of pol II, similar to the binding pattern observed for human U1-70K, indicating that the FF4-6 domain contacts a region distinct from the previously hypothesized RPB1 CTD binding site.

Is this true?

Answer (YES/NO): NO